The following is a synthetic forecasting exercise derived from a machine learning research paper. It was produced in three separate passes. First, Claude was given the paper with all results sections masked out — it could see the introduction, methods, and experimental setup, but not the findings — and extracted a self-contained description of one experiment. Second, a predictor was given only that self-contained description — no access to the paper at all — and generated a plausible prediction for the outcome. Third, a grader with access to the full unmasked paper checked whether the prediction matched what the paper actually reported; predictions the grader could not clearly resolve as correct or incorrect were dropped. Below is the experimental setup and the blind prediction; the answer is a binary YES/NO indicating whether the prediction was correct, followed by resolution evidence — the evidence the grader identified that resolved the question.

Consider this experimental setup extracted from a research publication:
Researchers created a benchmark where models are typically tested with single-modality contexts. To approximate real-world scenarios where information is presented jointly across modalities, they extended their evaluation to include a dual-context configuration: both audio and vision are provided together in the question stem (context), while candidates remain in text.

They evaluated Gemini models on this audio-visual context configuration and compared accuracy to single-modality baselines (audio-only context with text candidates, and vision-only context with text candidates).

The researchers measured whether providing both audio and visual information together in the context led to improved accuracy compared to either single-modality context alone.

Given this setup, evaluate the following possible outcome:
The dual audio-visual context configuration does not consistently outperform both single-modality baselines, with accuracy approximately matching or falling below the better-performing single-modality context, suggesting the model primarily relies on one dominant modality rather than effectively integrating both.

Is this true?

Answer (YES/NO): YES